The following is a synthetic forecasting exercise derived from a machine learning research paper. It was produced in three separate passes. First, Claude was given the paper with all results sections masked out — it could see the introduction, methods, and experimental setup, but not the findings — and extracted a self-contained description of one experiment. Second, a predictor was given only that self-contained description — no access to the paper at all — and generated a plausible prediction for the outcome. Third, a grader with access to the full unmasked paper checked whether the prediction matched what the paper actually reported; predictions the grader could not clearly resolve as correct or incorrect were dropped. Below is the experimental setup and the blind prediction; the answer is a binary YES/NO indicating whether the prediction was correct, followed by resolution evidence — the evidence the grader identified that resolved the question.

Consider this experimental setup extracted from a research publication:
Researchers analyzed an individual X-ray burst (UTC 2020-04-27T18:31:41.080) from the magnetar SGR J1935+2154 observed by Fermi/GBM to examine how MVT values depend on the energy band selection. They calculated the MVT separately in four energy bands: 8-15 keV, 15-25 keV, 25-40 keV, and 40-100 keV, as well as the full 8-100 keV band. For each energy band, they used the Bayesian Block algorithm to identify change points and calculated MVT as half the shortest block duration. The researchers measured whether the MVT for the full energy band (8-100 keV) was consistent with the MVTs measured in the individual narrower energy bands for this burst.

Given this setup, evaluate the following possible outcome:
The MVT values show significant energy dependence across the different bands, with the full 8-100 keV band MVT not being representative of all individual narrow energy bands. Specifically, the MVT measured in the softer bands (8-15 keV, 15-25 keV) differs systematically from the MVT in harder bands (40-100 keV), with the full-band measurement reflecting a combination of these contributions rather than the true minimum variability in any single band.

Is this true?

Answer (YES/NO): NO